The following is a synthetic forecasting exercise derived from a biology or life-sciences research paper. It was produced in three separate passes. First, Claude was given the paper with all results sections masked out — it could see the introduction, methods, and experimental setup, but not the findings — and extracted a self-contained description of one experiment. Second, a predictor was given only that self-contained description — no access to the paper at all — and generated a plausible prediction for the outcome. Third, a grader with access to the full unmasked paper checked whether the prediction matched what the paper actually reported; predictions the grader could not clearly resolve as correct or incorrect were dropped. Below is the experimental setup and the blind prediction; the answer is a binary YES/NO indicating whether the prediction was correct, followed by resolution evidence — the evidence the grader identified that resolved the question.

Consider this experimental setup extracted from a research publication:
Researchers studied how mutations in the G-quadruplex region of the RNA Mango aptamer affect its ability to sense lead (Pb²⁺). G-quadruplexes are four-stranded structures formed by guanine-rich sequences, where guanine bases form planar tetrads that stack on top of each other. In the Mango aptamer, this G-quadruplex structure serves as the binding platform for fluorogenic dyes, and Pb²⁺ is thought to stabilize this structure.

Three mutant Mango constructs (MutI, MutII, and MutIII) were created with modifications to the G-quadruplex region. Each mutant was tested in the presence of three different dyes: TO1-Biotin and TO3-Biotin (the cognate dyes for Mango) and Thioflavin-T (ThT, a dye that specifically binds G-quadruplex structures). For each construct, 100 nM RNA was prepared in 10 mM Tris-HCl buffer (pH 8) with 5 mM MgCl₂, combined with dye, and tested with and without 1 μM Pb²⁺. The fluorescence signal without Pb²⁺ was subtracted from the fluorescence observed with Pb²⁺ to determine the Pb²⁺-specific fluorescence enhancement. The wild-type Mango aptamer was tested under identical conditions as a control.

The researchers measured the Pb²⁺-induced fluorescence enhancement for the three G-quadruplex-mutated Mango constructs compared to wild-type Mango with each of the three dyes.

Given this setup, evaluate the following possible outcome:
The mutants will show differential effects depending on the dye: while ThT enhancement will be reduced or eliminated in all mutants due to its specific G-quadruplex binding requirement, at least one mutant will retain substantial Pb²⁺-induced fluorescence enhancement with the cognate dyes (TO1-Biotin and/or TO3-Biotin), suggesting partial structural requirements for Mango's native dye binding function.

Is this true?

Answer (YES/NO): NO